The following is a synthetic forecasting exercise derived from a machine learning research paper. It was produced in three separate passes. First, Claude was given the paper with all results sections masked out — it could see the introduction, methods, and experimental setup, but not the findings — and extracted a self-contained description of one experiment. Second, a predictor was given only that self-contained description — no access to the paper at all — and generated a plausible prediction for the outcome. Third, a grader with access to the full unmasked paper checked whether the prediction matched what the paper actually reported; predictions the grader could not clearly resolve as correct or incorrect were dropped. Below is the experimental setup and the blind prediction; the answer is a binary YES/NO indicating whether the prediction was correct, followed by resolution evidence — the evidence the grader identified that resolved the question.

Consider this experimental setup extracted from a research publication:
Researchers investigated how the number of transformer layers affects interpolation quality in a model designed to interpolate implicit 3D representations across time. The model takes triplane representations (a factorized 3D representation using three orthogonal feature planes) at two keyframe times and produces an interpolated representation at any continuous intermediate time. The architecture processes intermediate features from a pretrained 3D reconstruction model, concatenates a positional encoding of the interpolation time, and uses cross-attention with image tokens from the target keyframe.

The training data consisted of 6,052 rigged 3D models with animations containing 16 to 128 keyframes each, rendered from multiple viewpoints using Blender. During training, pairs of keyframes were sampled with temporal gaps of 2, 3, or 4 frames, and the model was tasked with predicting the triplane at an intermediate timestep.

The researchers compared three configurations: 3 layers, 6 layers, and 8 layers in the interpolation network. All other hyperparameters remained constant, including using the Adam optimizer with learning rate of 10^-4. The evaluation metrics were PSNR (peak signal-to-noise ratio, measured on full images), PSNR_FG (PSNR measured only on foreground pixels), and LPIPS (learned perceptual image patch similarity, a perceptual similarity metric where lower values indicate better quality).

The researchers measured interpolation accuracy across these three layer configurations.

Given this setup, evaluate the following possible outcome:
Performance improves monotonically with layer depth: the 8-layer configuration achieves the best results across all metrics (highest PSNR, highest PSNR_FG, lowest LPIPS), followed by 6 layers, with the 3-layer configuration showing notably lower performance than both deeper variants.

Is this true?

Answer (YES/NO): NO